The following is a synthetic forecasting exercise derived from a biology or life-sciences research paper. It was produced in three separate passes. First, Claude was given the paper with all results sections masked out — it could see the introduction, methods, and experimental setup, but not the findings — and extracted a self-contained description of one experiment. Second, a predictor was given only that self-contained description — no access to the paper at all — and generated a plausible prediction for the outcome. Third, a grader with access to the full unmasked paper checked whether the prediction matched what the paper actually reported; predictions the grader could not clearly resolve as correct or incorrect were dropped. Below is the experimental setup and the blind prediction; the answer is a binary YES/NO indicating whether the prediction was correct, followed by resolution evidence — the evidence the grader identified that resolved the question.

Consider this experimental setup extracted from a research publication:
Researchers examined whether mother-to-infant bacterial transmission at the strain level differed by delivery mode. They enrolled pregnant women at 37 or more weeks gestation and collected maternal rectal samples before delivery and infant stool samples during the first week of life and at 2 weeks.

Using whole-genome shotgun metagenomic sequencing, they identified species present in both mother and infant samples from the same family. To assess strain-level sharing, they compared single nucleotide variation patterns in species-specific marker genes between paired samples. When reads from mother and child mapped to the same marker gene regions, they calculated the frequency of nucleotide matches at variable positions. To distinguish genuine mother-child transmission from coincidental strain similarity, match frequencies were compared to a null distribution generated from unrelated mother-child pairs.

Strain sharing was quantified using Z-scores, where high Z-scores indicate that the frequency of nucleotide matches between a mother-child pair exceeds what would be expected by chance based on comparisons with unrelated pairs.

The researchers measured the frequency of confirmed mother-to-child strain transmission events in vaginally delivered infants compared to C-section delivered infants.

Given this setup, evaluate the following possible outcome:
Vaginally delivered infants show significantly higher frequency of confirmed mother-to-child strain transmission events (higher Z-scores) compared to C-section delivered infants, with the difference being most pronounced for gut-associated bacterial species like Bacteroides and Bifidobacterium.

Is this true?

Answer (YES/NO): YES